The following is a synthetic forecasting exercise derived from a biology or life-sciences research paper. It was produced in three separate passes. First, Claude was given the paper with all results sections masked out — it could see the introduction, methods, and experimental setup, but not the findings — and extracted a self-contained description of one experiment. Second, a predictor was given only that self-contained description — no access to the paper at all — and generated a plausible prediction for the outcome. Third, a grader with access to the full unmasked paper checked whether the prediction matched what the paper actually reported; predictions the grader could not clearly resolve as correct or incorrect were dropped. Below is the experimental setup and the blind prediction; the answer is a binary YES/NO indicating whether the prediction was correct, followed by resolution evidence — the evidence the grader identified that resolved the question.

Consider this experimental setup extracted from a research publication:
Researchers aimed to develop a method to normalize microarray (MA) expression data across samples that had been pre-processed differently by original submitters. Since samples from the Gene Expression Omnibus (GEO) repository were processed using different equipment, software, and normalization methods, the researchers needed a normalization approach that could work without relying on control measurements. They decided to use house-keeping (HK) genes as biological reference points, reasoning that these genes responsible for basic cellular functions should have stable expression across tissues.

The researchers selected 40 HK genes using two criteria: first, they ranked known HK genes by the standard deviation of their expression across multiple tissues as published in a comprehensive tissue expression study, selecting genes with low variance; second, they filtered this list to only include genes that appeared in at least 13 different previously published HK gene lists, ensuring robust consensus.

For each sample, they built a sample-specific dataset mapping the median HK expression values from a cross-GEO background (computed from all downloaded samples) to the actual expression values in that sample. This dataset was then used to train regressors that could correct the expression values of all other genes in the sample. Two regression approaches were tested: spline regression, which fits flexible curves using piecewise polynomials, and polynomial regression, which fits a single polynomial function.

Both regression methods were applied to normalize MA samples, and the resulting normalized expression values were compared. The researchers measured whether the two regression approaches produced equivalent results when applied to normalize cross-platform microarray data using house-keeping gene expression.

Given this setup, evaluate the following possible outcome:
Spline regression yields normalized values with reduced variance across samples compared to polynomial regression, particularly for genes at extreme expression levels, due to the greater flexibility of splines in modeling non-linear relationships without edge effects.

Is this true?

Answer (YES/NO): NO